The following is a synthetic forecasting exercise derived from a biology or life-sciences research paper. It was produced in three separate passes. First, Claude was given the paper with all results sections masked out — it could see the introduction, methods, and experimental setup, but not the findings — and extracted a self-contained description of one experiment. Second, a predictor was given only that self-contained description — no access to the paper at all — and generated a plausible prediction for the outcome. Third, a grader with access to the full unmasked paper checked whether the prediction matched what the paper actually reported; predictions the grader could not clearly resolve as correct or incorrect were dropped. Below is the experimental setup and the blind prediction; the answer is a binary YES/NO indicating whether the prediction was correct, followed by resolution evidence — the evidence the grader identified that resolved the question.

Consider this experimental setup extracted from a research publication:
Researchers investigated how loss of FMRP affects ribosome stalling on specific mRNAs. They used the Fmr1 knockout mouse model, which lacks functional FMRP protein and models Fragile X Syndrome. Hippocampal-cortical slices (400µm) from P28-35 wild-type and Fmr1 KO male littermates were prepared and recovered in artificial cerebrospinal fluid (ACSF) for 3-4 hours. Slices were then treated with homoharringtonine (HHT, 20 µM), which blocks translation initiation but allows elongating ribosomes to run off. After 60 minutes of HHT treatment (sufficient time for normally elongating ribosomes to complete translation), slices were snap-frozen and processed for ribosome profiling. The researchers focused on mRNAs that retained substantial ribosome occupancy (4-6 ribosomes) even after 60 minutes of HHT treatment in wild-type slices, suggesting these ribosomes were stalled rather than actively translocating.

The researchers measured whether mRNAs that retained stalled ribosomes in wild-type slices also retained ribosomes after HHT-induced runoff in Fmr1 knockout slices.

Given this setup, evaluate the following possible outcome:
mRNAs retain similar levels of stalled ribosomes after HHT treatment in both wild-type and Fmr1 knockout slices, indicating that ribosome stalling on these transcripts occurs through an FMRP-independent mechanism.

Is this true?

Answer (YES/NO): NO